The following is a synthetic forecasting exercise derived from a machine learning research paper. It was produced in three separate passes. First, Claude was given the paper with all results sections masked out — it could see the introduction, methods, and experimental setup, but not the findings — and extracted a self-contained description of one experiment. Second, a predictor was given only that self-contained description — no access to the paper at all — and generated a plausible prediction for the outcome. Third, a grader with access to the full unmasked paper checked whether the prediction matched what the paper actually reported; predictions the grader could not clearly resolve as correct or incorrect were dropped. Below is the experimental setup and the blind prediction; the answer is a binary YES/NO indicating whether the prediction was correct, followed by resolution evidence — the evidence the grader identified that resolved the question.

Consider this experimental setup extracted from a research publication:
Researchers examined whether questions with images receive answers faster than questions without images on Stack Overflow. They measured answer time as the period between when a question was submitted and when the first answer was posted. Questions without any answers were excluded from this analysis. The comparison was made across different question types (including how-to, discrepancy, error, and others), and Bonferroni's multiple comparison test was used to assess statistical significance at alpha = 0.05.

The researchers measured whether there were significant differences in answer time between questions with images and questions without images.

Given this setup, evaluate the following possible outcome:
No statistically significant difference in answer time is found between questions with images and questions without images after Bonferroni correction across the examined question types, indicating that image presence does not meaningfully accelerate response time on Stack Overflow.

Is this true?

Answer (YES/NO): YES